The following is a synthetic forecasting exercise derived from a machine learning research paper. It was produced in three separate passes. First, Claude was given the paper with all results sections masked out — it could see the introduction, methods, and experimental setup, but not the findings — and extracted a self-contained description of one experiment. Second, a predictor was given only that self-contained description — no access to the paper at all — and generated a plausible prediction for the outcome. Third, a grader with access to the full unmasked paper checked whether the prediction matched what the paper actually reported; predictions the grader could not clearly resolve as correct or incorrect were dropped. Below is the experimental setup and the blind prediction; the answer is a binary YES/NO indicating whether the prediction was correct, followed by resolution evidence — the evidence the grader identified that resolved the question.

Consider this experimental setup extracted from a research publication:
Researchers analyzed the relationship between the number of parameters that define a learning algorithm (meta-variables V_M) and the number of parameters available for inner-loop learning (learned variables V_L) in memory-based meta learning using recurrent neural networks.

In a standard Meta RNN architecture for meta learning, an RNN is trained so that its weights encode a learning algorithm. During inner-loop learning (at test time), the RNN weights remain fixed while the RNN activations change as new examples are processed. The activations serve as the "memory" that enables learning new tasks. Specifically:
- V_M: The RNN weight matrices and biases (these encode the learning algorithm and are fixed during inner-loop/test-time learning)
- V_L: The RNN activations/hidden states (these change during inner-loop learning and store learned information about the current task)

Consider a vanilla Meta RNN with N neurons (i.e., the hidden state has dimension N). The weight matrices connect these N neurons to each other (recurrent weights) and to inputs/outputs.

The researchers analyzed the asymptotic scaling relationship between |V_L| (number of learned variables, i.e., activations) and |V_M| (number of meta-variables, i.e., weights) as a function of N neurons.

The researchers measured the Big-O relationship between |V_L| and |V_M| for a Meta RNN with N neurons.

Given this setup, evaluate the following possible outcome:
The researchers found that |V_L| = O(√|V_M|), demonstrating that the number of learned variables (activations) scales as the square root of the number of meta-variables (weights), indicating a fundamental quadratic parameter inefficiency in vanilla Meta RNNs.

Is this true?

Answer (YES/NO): YES